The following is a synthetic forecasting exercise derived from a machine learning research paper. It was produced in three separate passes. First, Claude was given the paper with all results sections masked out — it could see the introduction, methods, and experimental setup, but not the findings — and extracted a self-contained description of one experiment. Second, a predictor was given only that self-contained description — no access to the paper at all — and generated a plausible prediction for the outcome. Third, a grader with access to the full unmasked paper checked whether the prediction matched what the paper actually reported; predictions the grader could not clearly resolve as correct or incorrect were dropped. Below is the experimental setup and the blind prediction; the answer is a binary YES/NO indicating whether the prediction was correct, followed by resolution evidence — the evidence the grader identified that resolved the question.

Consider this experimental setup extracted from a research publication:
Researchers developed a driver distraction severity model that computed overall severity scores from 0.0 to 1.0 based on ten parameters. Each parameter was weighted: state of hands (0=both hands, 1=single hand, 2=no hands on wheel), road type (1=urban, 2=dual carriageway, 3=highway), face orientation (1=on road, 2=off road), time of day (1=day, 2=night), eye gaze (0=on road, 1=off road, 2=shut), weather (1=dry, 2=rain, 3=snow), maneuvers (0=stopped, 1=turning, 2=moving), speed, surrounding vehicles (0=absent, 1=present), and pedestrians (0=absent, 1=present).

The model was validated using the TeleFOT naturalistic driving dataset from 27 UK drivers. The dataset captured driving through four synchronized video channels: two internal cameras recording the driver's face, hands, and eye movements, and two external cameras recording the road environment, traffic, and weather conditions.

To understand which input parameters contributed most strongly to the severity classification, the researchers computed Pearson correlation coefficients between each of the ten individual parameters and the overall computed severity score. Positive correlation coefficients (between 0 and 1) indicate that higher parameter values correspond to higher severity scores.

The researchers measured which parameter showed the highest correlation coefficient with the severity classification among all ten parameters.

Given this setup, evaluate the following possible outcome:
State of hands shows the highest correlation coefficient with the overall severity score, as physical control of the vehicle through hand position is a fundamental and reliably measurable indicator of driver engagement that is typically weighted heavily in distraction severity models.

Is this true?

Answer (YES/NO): NO